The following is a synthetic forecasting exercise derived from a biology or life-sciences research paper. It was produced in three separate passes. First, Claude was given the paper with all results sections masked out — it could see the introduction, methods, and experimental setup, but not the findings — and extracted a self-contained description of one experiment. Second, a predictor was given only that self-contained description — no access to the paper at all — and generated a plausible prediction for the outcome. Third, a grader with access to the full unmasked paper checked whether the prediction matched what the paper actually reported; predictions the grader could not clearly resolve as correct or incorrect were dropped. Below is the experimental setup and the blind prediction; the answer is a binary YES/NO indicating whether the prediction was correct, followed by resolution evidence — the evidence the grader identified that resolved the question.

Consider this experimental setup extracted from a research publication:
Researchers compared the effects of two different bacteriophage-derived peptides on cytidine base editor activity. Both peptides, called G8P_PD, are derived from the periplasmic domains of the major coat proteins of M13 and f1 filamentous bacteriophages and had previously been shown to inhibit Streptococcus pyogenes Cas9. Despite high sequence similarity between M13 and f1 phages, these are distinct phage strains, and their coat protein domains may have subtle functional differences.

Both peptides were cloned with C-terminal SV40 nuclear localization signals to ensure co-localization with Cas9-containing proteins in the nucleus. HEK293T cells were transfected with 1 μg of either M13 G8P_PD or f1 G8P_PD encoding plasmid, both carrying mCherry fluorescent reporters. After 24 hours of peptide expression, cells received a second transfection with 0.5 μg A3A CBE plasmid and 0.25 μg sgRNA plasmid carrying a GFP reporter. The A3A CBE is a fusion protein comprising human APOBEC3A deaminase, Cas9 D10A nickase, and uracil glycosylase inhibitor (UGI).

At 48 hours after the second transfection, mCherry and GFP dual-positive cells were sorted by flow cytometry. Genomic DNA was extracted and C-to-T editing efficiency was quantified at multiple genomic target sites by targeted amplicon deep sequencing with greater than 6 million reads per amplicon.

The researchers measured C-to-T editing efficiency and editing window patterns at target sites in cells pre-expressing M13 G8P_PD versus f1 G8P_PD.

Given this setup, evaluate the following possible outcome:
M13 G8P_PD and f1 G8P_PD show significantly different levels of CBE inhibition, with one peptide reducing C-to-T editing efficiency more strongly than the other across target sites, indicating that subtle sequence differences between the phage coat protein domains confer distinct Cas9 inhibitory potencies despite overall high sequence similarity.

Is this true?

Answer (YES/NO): YES